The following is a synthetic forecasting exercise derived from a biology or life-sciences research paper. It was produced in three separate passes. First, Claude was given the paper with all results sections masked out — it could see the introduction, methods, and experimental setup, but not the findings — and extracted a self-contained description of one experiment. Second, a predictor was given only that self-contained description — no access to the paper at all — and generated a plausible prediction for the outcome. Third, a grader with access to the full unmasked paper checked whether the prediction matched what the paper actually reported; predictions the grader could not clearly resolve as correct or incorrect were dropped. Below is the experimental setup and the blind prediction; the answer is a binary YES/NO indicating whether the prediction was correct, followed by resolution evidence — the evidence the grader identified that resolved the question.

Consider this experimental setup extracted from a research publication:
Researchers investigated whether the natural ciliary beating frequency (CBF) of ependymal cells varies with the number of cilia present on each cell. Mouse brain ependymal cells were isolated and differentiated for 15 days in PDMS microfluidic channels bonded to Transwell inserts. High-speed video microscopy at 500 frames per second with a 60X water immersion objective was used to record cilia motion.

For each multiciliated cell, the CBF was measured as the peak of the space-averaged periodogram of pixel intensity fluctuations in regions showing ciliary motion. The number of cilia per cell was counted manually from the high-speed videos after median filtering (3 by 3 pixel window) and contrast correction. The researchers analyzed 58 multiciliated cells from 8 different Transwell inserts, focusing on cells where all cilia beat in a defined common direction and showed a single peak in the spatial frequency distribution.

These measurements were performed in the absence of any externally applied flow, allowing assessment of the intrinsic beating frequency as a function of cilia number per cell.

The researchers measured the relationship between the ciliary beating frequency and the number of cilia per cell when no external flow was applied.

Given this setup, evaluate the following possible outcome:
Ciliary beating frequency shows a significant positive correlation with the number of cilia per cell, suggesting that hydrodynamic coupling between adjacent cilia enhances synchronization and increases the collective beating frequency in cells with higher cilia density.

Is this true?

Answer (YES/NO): NO